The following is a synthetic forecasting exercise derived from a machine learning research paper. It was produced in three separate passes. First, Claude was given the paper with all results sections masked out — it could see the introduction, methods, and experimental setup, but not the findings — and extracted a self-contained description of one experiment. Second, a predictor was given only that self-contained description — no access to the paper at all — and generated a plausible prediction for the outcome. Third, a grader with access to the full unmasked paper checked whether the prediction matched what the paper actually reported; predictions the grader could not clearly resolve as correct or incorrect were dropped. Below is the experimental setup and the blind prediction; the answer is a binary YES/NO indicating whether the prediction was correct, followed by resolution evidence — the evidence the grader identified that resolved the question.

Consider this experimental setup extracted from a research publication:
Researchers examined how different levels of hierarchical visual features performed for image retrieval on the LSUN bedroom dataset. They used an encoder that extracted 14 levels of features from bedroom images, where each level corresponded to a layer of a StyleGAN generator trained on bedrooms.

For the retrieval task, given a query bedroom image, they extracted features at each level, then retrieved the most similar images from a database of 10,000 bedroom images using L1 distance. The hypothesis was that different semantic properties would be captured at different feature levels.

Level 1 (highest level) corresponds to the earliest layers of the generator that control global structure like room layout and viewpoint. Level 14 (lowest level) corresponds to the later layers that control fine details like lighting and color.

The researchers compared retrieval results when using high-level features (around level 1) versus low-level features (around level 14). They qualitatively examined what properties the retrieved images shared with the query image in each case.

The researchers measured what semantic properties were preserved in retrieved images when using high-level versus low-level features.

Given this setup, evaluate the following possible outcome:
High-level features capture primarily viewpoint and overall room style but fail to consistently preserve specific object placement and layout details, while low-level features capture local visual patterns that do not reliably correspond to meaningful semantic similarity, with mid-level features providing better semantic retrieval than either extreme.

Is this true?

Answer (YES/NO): NO